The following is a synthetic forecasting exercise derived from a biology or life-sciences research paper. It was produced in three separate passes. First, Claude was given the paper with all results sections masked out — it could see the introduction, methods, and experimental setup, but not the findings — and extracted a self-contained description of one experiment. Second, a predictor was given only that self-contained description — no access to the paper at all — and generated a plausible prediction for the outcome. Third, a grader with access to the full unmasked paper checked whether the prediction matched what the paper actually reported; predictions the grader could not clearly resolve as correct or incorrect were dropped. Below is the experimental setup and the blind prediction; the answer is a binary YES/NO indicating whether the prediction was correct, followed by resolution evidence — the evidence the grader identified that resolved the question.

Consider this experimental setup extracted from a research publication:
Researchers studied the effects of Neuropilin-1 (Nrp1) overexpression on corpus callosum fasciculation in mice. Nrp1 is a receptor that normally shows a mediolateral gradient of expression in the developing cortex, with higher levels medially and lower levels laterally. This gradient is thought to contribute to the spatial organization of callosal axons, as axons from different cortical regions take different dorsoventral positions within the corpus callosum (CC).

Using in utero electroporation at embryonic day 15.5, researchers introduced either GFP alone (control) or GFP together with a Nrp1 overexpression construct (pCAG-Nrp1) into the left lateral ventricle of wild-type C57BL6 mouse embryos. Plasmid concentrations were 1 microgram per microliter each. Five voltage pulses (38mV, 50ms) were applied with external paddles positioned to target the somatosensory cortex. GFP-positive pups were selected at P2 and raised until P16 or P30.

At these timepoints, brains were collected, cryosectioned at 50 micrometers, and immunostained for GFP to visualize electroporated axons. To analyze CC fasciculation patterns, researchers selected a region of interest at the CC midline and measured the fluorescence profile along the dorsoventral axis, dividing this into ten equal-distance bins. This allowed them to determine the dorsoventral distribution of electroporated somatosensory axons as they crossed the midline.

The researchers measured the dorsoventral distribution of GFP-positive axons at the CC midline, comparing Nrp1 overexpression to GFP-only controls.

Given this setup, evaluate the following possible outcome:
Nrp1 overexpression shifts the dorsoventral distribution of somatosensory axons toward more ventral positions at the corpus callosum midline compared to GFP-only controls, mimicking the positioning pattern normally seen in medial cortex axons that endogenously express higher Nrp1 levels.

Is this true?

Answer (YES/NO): NO